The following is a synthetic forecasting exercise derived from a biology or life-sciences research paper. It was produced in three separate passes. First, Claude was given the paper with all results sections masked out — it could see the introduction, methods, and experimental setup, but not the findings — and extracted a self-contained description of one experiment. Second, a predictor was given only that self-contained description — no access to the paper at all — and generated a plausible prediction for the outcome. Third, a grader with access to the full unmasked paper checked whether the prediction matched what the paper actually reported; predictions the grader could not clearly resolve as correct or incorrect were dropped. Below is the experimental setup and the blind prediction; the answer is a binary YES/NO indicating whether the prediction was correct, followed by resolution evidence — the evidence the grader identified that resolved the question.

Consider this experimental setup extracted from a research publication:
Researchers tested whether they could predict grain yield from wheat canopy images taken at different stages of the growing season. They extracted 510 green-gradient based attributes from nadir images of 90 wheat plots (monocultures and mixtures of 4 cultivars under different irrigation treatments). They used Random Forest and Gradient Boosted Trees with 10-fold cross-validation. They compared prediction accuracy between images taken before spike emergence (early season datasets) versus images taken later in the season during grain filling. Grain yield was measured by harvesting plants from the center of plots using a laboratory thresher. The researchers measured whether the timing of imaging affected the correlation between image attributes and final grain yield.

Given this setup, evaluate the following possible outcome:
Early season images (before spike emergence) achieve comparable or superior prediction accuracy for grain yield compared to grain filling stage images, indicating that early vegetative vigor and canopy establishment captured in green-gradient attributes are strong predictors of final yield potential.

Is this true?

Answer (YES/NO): NO